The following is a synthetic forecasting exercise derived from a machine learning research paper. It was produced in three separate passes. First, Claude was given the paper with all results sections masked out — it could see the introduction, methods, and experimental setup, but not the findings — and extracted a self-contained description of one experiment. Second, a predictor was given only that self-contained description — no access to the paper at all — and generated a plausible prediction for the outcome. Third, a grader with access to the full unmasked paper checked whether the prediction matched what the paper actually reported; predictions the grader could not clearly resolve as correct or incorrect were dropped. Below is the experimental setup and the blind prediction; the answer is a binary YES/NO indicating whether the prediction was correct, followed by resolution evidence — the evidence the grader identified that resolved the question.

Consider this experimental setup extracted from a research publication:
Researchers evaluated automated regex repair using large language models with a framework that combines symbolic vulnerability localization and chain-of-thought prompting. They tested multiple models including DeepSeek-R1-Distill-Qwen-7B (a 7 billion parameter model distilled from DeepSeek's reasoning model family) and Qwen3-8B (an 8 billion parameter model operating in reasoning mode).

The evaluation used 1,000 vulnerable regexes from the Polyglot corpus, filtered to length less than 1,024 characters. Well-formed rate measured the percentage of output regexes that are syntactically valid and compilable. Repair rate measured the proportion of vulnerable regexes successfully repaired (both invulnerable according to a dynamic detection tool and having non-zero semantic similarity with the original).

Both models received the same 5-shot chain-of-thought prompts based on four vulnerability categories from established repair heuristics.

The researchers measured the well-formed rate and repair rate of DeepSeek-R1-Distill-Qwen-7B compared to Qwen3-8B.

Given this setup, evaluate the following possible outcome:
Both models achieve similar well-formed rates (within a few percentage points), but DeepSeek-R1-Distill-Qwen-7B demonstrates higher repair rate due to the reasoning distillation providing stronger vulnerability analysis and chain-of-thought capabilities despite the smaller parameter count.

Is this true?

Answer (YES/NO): NO